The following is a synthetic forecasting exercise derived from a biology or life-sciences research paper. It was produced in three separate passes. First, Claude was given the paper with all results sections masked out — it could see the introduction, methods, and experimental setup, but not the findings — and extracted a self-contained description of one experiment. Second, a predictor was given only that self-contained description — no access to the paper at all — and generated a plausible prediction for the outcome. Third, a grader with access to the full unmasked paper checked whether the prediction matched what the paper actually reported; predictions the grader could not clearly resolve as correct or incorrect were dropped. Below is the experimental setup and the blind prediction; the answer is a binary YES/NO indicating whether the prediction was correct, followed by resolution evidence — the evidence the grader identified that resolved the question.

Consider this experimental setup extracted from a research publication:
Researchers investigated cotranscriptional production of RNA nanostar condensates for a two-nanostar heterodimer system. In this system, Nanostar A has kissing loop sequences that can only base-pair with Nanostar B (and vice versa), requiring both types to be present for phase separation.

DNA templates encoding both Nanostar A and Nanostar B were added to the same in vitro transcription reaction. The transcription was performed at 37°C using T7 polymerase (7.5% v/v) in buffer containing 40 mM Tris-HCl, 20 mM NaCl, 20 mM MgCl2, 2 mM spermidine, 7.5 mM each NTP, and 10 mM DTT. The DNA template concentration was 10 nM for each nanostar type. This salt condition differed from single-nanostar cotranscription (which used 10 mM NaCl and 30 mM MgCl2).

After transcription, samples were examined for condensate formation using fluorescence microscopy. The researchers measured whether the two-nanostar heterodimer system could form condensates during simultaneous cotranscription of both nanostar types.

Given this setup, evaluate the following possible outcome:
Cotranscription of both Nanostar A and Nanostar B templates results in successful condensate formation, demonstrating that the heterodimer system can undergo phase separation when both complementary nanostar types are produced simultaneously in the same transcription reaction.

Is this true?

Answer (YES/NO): YES